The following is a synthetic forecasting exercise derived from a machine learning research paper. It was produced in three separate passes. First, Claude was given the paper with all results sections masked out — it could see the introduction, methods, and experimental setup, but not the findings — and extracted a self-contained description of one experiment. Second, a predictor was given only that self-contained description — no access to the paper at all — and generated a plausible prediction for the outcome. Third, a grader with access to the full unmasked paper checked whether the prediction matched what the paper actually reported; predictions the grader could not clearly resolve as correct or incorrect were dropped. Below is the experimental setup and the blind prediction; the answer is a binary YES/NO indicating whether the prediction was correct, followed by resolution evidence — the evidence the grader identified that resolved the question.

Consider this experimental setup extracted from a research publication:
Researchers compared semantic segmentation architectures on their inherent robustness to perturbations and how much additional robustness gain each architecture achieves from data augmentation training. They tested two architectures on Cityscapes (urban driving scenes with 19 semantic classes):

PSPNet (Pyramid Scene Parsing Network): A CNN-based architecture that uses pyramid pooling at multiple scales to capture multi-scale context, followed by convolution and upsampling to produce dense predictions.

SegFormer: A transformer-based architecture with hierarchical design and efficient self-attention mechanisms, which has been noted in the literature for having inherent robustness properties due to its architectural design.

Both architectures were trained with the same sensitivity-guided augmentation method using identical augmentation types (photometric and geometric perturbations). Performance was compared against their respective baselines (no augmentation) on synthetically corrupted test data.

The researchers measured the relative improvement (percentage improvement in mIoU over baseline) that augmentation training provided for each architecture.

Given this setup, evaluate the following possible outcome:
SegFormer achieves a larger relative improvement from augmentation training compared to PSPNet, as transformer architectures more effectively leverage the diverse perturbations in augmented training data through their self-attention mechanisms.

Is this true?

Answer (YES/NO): NO